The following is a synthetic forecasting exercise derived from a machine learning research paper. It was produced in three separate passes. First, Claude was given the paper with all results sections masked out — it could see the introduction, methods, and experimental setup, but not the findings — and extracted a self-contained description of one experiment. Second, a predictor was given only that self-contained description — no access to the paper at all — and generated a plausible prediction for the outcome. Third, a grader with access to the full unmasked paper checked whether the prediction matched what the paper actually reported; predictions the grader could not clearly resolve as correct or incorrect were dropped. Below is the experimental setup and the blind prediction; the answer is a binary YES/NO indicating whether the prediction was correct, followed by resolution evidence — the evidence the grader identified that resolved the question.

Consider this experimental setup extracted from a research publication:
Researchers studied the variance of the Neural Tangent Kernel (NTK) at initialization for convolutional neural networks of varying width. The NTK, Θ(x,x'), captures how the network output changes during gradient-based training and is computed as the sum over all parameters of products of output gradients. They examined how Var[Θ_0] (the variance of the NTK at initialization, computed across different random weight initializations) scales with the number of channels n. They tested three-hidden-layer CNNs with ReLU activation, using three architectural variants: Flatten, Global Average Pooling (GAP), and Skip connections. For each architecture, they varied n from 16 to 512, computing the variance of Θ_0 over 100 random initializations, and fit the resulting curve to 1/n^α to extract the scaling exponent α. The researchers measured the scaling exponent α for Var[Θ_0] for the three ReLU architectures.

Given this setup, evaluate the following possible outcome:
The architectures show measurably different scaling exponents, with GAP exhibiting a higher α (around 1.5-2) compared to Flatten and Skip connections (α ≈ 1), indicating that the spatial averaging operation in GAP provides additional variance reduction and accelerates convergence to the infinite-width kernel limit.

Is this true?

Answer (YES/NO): NO